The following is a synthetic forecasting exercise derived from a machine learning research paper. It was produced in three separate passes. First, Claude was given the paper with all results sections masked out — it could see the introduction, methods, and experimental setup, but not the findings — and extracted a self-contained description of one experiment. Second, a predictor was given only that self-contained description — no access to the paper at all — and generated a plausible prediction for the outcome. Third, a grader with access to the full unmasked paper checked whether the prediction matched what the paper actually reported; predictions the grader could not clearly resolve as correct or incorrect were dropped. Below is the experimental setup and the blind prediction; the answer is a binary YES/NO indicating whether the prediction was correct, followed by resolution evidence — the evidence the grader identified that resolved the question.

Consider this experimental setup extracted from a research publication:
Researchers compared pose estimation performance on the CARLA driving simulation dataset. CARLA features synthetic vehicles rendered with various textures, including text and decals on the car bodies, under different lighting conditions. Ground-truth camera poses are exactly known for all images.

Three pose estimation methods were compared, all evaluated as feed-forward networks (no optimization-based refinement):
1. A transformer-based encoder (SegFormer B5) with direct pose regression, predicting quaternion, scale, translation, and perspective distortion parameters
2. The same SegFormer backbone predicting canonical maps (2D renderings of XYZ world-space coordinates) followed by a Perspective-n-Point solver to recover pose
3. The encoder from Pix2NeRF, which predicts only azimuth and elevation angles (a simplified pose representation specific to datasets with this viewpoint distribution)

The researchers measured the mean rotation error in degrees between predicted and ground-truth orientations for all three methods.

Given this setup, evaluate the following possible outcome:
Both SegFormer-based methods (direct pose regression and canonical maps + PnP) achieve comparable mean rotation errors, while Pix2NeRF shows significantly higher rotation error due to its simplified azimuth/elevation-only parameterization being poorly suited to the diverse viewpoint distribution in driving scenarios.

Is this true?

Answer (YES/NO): NO